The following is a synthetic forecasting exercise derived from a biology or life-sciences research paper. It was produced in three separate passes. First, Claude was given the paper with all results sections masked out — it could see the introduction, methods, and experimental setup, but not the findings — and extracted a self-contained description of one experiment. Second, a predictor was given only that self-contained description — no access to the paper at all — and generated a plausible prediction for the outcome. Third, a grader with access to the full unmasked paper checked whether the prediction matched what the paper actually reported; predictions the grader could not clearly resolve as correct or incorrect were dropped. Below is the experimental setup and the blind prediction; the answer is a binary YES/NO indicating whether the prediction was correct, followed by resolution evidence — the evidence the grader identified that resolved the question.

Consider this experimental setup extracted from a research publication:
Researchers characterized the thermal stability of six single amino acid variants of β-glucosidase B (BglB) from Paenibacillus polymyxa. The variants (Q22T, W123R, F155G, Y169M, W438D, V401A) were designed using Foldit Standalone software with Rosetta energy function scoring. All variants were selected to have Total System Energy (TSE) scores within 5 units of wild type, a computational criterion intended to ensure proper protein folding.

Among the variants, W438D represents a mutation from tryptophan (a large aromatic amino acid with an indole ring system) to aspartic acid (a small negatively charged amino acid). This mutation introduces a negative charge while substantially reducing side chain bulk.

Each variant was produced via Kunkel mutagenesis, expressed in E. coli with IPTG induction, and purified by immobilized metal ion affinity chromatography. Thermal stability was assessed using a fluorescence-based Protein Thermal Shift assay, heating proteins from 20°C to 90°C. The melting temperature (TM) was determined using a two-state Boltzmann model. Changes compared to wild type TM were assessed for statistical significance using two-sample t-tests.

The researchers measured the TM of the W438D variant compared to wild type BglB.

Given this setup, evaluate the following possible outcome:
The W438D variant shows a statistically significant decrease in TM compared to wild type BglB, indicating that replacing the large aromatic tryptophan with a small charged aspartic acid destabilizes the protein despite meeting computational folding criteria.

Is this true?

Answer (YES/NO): NO